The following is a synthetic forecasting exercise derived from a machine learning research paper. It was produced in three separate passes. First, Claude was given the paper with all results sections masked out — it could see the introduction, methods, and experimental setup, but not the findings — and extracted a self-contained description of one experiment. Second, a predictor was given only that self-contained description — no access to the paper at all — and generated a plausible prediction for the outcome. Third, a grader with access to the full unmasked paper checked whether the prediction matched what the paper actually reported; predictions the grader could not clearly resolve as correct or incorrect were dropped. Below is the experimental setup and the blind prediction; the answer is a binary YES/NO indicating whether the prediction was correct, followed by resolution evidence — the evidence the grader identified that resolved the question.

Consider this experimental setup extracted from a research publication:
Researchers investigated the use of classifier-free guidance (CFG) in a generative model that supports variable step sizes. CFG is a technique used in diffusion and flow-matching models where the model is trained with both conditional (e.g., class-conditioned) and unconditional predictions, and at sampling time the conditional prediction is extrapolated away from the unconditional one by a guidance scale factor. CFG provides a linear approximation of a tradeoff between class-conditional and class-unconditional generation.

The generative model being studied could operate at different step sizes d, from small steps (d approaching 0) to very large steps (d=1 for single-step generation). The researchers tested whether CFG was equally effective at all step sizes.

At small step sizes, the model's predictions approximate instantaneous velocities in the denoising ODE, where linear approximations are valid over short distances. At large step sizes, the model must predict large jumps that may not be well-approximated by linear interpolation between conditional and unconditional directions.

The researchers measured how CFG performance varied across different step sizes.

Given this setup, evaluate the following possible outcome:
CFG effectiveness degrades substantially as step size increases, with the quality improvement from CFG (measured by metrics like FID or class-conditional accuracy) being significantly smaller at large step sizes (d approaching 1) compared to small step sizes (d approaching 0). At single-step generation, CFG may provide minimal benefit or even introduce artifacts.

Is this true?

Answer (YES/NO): YES